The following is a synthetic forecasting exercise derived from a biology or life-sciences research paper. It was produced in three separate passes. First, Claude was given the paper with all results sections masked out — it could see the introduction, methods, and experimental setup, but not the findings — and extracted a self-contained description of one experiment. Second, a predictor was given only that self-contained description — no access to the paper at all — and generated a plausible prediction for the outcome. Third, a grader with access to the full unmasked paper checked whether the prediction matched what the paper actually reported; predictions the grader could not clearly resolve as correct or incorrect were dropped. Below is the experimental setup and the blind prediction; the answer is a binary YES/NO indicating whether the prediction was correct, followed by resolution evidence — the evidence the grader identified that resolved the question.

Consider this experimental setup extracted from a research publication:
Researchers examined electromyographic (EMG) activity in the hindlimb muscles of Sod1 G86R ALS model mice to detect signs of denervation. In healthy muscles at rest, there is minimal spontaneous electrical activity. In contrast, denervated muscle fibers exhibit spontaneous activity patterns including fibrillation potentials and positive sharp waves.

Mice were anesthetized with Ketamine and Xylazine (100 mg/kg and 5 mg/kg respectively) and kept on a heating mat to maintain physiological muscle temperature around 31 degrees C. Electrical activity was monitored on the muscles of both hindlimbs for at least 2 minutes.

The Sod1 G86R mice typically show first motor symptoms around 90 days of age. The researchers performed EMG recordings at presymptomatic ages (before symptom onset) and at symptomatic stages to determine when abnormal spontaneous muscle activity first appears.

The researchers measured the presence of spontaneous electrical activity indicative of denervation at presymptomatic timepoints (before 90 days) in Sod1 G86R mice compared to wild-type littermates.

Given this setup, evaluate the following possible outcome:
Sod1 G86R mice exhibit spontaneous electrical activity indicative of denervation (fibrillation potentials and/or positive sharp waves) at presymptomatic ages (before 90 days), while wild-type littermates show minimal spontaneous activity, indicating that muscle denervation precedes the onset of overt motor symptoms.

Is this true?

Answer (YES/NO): NO